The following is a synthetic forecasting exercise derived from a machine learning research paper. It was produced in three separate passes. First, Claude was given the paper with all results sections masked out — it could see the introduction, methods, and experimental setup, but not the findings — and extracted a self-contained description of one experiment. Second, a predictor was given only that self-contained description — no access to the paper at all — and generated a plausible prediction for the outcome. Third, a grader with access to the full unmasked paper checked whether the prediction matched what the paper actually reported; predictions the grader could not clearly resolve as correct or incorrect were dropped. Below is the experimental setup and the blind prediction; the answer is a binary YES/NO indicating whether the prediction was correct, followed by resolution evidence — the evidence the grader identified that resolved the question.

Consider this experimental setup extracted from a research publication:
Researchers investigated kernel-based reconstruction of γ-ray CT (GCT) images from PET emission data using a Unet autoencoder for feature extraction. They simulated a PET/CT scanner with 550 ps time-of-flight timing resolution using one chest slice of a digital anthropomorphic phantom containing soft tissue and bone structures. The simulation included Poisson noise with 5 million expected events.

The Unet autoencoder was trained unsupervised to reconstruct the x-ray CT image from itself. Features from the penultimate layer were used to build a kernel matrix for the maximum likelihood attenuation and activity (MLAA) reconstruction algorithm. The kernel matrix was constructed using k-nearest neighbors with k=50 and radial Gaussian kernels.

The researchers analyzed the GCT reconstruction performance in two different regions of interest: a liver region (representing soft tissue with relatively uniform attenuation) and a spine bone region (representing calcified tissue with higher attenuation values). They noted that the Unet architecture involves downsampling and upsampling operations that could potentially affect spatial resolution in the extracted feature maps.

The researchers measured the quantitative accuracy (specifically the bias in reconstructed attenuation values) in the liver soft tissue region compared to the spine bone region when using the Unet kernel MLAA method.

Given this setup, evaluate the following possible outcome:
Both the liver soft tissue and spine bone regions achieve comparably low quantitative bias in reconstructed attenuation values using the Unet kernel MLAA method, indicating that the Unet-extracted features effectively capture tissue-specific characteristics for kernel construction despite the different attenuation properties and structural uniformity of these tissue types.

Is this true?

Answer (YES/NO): NO